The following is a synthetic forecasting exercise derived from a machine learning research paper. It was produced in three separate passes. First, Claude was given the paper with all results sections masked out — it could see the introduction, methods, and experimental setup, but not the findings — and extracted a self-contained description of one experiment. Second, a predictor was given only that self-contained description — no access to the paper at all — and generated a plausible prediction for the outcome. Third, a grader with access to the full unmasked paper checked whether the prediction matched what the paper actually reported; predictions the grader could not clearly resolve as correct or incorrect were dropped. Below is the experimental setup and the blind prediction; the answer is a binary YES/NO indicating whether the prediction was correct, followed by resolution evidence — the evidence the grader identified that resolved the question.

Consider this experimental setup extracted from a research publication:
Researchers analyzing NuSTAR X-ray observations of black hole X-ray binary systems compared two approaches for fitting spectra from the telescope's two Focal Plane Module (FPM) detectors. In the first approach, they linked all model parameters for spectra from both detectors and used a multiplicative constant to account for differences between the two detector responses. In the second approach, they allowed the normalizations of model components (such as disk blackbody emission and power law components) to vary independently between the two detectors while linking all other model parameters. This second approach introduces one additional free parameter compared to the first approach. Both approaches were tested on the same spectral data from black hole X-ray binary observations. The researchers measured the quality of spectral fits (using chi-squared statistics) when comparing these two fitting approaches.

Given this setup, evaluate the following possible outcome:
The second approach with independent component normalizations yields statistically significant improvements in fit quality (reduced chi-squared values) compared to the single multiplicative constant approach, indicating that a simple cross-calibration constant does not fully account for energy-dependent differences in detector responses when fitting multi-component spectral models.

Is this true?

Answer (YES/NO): YES